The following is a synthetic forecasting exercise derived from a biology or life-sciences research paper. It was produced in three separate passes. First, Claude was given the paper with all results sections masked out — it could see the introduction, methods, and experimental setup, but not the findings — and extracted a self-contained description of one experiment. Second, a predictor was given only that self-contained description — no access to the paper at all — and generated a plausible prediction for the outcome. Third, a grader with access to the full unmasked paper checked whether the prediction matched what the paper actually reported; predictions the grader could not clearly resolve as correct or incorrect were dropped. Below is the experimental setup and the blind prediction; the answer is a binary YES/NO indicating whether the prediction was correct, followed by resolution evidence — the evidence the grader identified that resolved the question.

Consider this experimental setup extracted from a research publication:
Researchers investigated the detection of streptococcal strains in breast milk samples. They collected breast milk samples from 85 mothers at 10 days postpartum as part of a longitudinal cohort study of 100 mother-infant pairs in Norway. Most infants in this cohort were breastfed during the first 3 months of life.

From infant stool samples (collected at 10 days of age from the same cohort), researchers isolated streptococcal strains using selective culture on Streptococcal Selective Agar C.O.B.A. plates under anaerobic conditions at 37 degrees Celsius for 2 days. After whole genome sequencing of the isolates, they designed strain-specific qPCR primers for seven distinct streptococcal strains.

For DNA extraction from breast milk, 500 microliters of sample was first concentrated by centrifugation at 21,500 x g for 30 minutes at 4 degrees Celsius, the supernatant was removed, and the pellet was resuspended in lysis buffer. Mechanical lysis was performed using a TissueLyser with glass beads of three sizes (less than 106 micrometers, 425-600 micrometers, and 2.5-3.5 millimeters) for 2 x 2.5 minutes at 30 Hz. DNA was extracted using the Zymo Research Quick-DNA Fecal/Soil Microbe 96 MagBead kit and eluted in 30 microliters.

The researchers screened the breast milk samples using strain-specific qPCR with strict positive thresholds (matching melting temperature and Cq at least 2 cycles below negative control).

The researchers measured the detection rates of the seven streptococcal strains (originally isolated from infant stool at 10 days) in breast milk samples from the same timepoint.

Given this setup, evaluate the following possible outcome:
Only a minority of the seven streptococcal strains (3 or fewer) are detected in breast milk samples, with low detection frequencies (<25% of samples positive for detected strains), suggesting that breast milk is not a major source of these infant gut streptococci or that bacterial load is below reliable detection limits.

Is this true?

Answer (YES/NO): NO